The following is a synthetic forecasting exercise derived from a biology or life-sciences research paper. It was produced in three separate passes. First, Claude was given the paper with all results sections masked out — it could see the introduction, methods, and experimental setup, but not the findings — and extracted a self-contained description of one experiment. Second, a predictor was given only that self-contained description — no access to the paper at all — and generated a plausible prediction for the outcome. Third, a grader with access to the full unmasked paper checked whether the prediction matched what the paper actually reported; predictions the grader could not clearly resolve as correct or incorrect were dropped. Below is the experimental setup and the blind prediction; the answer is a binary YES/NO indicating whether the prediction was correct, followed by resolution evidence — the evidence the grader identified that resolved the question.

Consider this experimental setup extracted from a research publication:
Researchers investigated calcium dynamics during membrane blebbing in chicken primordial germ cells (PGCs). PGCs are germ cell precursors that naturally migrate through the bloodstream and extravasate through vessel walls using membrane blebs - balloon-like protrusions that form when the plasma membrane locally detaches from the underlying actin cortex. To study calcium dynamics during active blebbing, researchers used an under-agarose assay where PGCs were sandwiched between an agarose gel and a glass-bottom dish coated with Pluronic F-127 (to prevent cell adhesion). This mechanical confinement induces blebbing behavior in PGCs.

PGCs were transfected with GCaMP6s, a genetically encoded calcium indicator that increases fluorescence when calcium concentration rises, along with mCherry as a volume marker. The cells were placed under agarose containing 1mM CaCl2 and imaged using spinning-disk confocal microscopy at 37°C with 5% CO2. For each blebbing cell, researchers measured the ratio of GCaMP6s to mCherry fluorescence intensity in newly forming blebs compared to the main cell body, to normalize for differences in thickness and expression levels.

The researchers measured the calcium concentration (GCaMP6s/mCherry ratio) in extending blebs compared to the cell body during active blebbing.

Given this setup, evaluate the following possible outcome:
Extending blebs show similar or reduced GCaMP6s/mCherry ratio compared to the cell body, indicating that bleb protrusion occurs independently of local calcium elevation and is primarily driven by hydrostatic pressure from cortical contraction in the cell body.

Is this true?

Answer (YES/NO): NO